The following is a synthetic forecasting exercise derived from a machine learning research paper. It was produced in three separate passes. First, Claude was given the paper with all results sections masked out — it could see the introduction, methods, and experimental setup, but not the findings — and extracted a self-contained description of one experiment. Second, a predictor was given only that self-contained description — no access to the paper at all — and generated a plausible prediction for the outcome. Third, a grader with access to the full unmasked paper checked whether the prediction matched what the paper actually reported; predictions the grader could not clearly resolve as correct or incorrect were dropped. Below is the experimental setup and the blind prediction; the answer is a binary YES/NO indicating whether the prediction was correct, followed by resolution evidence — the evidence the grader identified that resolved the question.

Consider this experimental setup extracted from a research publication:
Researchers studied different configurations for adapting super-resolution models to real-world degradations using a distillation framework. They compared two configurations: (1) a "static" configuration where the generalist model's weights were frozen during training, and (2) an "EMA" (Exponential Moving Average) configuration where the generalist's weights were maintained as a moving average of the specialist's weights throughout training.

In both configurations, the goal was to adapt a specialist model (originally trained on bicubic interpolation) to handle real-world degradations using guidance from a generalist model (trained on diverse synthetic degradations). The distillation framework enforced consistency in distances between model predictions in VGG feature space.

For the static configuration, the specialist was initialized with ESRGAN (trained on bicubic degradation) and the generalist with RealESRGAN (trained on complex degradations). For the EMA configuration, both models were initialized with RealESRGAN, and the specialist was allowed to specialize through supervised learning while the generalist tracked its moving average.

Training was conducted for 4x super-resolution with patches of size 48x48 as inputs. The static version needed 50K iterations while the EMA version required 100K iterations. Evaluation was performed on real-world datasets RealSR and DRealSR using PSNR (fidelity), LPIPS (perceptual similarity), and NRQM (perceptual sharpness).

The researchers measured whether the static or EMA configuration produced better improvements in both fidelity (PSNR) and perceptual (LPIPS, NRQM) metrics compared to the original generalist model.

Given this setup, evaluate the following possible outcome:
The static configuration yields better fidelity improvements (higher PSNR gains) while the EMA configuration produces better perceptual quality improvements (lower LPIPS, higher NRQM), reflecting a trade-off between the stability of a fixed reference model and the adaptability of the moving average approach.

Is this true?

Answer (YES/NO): NO